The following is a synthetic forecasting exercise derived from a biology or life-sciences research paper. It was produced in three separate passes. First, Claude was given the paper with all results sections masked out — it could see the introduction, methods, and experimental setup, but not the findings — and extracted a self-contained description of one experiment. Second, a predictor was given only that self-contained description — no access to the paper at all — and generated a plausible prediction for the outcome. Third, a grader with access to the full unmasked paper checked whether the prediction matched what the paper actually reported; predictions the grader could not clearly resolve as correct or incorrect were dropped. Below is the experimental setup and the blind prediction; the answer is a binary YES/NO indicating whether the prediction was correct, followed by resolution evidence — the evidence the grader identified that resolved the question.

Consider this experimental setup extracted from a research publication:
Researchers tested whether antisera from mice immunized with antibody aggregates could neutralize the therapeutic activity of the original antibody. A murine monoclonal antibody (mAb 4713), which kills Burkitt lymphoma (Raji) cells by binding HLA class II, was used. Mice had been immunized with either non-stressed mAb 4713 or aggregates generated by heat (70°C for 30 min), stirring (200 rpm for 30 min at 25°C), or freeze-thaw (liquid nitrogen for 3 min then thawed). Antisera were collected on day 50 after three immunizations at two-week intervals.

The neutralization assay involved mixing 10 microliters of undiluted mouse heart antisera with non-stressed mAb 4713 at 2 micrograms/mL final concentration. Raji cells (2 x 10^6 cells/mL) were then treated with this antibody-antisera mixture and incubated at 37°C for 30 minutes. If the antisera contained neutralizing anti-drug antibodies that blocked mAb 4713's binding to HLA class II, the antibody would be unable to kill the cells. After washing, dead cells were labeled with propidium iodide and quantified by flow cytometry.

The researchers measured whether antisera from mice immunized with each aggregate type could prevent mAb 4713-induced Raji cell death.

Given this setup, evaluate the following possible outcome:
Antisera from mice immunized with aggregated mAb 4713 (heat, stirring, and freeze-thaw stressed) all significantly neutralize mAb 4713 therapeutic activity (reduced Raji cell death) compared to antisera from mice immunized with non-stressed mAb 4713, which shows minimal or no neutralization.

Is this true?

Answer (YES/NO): NO